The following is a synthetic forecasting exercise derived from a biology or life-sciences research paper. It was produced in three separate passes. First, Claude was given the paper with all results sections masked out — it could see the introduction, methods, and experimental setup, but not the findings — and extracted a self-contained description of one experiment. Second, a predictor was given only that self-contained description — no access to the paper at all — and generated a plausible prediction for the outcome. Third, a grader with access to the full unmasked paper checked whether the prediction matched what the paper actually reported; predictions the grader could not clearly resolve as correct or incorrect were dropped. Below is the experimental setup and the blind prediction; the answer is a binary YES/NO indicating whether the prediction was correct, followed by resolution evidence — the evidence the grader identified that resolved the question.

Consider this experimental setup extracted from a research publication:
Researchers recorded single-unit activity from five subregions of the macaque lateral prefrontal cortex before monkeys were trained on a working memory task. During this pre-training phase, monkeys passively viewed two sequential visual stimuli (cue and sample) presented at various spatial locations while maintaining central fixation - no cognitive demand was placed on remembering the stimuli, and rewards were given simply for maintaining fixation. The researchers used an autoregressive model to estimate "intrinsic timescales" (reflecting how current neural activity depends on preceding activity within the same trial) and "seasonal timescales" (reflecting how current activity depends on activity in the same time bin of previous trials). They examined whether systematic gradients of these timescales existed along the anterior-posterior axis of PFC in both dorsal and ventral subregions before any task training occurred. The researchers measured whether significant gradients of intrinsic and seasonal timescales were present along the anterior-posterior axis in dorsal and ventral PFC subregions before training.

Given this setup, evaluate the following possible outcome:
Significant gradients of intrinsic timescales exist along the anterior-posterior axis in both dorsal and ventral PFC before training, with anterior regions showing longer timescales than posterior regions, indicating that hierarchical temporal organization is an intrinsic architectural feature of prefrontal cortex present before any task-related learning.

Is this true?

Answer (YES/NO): NO